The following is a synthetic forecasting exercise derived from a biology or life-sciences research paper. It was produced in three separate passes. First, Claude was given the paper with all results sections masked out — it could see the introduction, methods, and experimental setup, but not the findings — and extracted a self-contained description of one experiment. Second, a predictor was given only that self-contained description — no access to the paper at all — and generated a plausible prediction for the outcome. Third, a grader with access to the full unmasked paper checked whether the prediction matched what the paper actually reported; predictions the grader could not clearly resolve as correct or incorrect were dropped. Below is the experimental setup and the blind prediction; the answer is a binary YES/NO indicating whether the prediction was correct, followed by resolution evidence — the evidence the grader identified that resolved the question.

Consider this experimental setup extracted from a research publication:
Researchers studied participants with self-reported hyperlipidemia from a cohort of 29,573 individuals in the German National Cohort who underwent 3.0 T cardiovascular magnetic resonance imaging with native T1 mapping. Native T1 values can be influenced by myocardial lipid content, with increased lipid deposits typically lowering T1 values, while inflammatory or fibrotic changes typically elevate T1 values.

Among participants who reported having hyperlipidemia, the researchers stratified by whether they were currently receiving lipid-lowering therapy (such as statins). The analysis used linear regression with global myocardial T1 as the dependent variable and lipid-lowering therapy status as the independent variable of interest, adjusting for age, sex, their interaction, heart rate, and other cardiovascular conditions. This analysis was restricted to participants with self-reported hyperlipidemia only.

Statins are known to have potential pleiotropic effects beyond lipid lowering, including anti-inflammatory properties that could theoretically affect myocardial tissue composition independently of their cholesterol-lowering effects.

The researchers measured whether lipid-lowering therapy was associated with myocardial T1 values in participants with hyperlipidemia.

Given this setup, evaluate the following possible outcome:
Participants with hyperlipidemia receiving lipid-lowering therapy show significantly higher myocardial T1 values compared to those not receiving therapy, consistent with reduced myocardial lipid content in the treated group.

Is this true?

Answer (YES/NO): NO